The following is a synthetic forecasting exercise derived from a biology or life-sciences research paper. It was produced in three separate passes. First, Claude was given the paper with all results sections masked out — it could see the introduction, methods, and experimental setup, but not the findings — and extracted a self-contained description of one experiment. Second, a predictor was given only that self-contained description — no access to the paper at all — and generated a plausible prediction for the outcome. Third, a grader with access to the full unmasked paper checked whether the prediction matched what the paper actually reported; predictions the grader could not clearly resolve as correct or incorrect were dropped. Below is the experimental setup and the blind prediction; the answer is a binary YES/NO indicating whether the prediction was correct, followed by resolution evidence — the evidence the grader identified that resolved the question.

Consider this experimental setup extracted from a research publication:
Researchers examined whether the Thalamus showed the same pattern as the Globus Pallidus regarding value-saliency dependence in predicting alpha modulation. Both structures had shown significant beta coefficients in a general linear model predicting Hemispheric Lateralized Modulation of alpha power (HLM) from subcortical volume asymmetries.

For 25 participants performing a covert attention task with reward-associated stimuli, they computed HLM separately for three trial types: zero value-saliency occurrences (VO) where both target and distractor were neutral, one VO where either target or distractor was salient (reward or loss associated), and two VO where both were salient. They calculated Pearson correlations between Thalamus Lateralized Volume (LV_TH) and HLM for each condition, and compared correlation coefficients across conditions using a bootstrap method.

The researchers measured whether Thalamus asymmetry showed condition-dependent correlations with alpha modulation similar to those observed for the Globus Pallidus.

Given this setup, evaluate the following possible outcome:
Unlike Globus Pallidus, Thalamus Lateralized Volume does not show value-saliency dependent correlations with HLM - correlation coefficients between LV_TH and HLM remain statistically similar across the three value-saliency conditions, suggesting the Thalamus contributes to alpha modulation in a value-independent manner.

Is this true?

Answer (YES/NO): YES